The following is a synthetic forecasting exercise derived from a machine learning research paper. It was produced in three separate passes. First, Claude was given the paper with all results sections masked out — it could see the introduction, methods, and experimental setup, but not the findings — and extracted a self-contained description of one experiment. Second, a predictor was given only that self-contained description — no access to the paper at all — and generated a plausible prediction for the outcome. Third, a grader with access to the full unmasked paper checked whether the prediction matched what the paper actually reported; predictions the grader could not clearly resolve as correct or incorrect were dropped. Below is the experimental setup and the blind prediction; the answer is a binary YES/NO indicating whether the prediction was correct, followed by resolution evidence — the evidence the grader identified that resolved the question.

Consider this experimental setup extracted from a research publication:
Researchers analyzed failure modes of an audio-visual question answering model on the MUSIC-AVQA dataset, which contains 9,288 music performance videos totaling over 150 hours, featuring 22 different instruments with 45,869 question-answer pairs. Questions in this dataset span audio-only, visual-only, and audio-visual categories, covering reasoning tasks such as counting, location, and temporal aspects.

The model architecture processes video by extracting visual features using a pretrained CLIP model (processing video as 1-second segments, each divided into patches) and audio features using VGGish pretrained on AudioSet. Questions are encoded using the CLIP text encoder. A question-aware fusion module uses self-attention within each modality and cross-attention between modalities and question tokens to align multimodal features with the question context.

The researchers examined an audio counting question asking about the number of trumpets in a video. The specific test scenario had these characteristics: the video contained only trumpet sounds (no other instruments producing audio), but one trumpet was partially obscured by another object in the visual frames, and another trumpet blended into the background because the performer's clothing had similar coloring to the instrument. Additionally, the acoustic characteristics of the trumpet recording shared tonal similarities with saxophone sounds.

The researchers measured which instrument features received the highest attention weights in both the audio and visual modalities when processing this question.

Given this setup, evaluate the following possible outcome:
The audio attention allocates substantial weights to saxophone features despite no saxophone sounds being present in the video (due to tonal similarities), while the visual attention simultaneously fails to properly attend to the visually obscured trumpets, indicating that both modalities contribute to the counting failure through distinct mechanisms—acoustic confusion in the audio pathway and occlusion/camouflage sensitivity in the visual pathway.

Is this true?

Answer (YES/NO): YES